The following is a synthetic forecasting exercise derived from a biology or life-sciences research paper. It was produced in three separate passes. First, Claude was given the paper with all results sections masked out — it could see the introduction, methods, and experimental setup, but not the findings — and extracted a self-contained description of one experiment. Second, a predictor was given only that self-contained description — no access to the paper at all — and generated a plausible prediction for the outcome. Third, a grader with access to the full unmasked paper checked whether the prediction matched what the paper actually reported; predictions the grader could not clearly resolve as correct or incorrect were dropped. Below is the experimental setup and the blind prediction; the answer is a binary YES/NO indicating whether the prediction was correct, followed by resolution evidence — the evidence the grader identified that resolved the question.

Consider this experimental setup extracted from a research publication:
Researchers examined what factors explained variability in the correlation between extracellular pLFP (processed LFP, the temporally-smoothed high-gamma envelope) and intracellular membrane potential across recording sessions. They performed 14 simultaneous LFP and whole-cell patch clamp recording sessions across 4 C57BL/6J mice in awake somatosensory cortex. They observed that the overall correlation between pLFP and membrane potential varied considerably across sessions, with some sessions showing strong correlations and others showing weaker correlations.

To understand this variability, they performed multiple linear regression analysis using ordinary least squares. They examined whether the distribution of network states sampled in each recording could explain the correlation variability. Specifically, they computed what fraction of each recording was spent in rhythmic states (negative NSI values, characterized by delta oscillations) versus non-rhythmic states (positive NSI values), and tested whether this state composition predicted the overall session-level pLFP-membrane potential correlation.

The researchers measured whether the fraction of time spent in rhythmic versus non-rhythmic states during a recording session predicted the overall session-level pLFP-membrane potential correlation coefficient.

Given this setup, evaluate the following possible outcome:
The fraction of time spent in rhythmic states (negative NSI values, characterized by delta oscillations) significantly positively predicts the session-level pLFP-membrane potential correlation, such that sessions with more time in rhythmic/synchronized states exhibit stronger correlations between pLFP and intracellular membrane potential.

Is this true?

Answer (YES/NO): YES